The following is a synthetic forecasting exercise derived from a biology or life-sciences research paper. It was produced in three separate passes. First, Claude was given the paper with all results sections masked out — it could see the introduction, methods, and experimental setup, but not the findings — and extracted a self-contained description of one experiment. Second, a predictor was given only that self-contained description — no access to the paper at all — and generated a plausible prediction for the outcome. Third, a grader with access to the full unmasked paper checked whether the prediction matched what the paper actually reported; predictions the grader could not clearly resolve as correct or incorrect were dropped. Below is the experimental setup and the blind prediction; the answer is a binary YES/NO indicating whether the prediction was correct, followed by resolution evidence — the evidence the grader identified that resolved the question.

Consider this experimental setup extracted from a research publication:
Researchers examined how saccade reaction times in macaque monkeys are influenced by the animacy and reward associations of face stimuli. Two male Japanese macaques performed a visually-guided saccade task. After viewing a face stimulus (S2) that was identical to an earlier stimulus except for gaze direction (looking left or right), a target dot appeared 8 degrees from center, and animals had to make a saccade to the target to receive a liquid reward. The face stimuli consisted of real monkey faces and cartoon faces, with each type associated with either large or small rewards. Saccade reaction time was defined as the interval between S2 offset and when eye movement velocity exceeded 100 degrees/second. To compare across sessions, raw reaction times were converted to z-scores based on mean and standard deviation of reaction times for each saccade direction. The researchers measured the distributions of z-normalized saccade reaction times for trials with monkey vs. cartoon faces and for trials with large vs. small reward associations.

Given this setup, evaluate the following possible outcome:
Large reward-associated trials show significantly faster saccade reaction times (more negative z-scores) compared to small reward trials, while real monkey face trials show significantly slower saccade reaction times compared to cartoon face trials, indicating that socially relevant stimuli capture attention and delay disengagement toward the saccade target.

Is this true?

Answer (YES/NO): NO